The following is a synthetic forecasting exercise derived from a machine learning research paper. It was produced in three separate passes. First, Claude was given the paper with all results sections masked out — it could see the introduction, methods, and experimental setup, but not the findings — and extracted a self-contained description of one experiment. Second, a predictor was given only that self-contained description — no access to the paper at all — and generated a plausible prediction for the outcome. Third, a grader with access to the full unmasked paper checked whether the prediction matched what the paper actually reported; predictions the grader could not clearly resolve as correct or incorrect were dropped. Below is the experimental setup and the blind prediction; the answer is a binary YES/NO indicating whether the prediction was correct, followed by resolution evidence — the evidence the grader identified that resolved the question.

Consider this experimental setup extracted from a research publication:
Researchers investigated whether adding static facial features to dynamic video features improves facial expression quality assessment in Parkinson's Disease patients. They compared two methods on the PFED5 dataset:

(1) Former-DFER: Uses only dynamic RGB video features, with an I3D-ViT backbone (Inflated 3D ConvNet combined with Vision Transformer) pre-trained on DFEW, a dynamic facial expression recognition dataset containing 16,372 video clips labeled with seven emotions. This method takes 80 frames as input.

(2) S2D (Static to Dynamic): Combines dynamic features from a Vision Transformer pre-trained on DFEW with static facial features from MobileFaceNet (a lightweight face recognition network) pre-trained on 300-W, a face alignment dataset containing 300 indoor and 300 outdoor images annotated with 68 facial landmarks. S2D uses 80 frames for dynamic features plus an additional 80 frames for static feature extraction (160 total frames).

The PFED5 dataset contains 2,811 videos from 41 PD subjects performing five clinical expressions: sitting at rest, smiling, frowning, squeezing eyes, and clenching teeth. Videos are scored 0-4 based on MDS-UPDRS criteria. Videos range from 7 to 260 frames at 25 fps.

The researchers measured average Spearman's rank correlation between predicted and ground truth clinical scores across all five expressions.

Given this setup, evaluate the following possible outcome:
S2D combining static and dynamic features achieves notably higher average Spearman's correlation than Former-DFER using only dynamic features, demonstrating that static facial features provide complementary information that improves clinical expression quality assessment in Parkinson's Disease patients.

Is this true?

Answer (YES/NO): NO